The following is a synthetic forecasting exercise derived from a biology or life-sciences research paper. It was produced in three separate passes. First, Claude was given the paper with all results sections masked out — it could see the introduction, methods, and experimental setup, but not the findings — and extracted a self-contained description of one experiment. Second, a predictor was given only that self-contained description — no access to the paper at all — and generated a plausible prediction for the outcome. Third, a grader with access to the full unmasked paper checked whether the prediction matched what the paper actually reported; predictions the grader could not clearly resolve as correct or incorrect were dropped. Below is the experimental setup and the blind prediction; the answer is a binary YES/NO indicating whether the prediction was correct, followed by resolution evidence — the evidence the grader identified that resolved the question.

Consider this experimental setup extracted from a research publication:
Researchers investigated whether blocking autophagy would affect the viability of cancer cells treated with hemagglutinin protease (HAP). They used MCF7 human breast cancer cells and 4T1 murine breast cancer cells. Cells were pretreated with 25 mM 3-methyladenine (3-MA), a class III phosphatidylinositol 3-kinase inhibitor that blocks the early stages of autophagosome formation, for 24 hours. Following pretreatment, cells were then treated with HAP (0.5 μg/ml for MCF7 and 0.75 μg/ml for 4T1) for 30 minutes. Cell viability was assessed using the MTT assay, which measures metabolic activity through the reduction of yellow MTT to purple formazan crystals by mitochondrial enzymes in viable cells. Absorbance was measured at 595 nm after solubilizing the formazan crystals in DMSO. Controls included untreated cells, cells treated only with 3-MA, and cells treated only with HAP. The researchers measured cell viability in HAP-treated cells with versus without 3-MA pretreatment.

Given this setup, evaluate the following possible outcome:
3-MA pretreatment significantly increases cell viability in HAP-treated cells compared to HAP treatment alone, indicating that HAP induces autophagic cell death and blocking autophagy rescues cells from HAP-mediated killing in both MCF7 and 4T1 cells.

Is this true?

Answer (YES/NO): YES